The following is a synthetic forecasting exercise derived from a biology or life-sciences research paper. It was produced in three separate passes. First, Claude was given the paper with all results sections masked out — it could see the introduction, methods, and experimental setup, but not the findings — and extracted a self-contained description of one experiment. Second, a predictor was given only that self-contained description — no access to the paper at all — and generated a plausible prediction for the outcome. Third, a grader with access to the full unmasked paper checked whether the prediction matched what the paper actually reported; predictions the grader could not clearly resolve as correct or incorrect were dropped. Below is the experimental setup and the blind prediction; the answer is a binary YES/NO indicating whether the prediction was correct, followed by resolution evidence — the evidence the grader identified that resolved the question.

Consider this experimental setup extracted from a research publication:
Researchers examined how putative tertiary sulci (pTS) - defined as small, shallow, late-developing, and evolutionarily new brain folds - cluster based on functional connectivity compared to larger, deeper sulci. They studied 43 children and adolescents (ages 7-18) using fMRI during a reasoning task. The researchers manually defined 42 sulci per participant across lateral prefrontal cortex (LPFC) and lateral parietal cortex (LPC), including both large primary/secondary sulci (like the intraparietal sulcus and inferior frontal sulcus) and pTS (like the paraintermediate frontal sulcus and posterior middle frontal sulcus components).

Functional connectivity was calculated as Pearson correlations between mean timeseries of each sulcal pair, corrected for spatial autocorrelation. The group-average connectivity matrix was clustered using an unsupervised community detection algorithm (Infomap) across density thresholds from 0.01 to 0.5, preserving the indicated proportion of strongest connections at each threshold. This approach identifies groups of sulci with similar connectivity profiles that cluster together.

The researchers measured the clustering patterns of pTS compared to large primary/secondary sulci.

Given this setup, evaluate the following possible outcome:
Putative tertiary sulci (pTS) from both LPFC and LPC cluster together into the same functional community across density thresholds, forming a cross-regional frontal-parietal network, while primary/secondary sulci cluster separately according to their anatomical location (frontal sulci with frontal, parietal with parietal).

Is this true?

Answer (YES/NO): NO